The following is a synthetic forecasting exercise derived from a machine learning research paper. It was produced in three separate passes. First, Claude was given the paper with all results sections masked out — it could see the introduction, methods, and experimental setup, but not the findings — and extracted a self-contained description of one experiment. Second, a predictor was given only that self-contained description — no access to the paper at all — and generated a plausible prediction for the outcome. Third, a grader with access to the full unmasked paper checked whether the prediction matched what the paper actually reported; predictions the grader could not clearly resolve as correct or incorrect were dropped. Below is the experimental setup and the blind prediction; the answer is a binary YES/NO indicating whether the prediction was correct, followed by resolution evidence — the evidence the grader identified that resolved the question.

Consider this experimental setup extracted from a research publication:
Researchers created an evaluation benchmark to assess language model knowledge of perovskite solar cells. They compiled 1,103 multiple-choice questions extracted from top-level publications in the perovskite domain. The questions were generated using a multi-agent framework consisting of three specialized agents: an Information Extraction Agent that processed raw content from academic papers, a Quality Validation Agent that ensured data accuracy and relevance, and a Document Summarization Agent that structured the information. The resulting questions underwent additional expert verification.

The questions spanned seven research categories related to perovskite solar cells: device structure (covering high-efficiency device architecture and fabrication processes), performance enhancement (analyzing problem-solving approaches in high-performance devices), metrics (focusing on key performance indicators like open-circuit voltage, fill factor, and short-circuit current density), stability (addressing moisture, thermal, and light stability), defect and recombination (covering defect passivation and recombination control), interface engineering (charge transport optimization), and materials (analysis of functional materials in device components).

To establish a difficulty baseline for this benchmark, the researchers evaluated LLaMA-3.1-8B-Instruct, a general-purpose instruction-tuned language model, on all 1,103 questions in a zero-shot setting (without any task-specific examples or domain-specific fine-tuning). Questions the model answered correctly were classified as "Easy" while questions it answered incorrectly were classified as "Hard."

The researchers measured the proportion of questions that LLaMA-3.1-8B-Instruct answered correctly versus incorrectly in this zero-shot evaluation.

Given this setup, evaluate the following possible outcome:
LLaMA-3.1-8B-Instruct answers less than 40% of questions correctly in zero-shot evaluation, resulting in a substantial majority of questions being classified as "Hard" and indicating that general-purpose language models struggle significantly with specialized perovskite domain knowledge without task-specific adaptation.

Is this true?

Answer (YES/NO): NO